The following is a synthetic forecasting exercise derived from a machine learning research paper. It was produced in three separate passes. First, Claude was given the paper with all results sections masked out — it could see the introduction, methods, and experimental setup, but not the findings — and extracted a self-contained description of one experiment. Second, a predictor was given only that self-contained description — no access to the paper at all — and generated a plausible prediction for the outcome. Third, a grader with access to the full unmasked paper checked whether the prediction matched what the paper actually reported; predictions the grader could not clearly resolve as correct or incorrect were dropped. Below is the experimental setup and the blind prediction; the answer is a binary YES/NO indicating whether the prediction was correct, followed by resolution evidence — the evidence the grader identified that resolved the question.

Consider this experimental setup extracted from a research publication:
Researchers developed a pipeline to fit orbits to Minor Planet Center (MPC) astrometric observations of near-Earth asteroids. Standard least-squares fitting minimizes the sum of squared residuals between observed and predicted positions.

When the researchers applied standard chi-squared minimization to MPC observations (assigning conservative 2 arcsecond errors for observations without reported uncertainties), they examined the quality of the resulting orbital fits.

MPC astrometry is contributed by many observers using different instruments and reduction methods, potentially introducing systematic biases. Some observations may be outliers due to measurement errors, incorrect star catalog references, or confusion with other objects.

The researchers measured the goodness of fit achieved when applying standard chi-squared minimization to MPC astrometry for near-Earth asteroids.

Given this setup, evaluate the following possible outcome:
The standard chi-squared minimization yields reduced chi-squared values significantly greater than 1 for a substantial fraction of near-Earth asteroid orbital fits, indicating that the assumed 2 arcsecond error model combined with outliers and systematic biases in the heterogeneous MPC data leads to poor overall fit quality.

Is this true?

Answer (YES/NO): YES